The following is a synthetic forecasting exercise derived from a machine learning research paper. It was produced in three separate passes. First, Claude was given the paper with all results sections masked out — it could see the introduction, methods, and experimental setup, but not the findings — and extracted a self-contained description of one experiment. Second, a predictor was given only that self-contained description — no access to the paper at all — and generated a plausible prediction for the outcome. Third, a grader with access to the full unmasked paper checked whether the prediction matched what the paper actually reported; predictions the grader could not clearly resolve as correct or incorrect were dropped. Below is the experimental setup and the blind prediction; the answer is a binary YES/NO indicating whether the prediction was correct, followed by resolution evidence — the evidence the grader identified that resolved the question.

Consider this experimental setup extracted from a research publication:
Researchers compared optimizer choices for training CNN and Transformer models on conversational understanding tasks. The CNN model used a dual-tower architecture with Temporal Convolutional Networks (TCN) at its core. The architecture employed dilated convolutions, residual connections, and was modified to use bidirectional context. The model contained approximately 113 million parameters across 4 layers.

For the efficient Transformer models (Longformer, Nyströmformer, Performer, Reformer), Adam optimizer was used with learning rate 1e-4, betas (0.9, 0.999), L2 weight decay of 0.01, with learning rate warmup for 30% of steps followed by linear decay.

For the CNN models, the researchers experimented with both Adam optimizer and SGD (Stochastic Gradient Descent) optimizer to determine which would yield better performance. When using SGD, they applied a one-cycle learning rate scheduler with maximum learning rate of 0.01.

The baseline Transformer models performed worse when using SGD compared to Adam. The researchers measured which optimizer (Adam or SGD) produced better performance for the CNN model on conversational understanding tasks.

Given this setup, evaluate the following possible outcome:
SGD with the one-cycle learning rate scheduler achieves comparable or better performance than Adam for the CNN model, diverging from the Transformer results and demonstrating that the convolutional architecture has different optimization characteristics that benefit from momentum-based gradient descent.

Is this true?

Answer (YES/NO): YES